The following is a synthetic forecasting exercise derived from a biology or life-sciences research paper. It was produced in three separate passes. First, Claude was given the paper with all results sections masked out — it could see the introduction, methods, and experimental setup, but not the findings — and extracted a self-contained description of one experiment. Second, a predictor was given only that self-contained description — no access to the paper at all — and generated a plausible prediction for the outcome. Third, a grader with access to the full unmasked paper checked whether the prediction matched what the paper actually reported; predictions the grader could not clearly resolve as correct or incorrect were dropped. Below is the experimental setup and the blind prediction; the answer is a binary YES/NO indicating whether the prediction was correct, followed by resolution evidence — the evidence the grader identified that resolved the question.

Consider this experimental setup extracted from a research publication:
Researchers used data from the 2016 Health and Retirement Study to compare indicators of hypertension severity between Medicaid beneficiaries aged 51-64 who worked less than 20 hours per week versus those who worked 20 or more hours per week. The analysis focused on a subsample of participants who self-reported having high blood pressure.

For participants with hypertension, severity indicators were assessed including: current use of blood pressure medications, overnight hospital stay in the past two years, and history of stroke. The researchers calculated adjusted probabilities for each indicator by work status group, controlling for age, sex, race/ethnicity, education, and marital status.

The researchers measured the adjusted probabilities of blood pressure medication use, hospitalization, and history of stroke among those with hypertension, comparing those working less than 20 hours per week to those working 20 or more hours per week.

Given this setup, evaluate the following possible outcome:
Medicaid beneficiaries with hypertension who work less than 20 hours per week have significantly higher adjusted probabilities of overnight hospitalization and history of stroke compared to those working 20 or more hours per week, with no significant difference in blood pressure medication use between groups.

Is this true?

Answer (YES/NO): NO